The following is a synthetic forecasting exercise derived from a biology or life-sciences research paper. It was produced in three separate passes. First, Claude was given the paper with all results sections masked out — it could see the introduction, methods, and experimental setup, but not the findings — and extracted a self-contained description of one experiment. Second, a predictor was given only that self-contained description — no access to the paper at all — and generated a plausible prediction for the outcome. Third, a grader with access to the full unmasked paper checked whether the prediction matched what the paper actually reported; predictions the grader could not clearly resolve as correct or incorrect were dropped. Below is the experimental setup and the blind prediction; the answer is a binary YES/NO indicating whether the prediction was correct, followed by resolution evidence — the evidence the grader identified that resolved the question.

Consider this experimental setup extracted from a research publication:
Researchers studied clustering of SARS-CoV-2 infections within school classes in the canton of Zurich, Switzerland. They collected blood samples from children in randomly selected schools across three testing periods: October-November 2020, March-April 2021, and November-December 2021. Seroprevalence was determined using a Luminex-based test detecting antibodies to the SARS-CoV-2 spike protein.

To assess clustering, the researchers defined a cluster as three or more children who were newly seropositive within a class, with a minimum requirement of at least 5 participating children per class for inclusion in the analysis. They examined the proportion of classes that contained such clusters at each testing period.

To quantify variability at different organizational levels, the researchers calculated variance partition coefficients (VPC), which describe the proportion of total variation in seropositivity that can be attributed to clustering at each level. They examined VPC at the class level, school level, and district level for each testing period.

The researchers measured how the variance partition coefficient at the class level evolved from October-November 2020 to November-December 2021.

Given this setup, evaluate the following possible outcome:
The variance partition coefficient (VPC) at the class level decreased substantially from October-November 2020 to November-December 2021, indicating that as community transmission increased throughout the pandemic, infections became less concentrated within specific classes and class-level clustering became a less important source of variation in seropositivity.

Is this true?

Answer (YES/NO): YES